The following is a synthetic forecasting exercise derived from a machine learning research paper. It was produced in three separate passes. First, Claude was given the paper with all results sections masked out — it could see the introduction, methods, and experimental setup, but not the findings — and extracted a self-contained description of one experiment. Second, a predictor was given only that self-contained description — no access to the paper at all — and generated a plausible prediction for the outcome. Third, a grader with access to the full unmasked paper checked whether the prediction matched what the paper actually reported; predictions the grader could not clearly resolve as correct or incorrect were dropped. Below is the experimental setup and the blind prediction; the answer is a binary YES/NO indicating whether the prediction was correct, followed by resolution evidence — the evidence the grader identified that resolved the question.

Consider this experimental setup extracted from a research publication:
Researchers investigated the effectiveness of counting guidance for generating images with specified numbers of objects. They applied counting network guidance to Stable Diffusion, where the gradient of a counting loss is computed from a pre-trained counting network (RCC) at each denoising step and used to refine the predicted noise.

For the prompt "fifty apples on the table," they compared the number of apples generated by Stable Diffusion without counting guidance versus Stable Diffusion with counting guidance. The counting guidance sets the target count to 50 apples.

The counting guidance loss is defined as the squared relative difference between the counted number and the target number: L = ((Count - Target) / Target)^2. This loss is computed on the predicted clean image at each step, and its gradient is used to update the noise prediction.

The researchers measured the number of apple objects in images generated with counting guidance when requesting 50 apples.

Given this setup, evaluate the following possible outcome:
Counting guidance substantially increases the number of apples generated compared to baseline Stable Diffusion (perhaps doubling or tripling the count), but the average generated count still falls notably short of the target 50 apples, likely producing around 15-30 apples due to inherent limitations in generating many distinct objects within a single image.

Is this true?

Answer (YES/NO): NO